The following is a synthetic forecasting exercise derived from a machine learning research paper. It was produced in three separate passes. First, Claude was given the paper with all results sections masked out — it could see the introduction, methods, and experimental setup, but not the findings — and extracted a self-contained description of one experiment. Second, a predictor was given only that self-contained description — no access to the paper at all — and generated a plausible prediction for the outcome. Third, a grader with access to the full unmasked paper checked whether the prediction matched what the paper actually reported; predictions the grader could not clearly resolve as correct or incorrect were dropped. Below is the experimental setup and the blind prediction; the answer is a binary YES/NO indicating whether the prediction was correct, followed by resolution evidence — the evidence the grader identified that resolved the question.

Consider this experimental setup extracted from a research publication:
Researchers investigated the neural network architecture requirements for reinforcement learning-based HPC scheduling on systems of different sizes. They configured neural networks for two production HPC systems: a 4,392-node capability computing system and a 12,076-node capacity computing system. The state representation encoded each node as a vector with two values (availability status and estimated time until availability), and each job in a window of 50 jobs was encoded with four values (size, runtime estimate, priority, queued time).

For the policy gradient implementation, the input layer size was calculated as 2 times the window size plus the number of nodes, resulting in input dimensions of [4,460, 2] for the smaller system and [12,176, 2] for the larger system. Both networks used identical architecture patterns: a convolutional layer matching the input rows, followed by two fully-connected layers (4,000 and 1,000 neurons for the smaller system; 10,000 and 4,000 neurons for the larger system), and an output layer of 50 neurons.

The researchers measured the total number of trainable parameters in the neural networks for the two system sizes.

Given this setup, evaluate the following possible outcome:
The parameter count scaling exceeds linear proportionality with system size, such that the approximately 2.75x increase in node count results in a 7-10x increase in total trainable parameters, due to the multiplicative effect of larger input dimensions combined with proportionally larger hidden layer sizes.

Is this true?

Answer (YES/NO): YES